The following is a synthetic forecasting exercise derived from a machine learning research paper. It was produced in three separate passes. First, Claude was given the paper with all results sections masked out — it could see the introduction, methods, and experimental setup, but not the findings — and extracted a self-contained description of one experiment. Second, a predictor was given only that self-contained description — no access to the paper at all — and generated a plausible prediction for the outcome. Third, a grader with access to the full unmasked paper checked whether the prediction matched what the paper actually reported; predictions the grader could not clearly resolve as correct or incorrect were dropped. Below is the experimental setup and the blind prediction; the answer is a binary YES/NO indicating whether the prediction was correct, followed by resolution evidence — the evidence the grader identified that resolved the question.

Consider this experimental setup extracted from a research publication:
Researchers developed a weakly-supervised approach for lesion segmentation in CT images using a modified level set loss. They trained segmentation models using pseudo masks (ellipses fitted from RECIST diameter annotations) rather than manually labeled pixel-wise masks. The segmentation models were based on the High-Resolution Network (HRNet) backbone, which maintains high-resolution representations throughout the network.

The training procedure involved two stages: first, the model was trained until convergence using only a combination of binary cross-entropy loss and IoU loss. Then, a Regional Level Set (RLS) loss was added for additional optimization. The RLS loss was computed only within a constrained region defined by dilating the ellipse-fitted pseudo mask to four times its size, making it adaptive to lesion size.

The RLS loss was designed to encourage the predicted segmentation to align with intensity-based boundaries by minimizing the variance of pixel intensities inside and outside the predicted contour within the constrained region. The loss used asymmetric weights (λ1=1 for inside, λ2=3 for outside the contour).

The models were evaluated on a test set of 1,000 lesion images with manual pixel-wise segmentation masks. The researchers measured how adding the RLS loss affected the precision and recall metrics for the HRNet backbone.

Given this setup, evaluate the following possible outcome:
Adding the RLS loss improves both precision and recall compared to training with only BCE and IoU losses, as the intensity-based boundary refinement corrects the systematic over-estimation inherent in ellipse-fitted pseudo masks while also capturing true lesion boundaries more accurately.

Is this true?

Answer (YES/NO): NO